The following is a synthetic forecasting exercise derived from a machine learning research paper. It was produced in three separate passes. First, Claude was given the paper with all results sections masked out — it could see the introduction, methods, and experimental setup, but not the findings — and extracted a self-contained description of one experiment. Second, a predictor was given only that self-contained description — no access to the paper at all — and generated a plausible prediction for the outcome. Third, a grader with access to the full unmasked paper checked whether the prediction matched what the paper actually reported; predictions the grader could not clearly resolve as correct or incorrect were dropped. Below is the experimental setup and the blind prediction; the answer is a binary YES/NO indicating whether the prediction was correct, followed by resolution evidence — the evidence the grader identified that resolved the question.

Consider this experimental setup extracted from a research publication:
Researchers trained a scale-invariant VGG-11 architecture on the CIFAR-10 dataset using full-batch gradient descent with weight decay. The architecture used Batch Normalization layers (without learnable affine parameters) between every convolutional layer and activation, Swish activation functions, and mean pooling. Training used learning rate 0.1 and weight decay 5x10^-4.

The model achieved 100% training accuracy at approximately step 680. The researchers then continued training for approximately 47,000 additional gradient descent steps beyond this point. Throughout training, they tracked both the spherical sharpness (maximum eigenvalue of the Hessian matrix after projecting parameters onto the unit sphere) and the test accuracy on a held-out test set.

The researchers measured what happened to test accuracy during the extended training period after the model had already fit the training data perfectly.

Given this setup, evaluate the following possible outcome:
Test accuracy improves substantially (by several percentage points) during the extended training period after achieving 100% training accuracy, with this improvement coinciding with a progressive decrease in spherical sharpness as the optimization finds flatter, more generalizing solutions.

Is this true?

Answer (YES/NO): YES